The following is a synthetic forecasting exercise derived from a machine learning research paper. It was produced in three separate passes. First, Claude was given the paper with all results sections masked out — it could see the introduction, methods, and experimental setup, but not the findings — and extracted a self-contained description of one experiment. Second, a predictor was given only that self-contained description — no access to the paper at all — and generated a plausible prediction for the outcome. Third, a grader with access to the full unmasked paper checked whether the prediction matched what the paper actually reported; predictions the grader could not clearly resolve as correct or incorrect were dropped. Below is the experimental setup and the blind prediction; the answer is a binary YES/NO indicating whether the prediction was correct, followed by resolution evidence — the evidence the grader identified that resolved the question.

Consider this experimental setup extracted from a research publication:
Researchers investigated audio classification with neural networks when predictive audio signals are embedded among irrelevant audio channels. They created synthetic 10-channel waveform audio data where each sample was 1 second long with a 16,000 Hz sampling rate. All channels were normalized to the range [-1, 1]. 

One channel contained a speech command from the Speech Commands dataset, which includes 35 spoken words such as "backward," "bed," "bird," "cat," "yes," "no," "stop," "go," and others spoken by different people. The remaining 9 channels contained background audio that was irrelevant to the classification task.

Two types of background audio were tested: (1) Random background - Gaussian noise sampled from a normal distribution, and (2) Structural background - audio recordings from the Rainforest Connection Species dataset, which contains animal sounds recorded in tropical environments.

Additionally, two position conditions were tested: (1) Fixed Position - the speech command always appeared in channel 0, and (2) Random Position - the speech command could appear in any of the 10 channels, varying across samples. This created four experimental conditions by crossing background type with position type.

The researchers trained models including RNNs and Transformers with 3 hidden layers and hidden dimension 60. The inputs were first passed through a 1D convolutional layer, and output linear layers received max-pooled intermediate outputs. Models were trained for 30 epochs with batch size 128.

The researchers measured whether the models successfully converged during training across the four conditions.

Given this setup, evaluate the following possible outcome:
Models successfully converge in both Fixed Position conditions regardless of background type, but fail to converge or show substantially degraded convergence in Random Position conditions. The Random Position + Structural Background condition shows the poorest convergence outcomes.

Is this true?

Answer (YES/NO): NO